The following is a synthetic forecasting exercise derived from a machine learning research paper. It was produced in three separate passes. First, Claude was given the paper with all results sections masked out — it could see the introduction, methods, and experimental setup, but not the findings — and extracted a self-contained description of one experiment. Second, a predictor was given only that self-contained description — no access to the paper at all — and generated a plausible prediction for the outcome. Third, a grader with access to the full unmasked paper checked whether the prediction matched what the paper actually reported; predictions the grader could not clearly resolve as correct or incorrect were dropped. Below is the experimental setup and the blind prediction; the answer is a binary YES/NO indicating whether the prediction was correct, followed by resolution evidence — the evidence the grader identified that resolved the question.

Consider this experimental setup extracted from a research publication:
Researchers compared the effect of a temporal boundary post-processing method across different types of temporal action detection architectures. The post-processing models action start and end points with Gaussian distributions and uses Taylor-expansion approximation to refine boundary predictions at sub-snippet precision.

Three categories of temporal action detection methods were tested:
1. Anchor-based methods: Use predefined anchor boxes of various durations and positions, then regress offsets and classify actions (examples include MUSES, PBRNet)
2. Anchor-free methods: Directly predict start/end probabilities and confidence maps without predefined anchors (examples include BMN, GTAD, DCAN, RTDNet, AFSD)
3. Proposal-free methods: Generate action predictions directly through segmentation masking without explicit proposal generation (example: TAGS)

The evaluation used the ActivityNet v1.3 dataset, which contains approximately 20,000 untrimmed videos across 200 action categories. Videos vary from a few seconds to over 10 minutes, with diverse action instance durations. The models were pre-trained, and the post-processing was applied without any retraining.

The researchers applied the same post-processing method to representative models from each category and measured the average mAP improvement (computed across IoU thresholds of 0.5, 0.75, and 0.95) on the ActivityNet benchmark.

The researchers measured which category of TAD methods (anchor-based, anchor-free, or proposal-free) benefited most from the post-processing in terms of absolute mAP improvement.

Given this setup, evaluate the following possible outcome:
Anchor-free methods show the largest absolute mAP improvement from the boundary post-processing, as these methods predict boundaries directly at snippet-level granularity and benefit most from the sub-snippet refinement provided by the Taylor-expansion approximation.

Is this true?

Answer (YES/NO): YES